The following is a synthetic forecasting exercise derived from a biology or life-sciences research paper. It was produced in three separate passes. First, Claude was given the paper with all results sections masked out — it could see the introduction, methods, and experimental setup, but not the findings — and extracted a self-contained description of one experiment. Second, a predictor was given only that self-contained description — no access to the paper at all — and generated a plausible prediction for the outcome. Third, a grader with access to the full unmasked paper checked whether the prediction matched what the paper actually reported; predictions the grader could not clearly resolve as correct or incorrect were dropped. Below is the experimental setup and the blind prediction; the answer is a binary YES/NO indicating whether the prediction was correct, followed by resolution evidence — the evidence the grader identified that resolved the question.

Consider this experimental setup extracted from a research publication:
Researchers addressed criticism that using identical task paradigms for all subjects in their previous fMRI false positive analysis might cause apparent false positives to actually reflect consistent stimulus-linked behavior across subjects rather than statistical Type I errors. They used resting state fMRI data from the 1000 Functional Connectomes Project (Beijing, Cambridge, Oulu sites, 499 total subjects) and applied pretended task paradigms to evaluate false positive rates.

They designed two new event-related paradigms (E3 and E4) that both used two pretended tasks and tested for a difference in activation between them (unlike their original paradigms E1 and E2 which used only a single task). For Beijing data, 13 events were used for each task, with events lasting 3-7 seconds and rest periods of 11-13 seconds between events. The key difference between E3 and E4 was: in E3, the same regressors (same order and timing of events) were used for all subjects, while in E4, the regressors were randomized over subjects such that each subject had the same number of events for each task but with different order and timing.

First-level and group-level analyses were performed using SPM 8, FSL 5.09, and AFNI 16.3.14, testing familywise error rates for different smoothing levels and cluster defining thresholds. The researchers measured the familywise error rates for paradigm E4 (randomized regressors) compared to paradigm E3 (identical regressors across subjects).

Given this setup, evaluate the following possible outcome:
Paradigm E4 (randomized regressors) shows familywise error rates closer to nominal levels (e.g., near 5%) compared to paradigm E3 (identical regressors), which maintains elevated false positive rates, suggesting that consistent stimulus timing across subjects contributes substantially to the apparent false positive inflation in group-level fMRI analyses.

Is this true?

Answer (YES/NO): NO